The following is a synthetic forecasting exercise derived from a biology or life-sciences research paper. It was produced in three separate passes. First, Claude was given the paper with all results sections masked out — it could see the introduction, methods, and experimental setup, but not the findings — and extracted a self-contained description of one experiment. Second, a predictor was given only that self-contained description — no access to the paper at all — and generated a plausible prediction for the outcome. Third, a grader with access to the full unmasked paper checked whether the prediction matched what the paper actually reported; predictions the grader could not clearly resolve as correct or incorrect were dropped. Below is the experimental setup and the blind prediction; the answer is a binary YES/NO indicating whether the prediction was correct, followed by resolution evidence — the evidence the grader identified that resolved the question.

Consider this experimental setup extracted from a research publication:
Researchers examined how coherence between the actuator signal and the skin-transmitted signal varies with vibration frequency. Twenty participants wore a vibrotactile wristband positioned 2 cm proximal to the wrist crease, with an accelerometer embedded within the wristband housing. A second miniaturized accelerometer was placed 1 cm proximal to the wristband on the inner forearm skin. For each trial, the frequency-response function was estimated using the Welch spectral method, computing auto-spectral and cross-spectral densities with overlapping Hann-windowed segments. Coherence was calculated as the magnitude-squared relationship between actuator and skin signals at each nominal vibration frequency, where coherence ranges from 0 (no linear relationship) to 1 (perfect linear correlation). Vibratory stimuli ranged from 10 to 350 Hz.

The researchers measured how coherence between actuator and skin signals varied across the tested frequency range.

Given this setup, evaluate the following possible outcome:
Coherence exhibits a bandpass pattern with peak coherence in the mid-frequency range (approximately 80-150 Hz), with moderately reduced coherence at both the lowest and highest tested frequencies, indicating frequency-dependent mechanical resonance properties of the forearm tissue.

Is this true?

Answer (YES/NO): NO